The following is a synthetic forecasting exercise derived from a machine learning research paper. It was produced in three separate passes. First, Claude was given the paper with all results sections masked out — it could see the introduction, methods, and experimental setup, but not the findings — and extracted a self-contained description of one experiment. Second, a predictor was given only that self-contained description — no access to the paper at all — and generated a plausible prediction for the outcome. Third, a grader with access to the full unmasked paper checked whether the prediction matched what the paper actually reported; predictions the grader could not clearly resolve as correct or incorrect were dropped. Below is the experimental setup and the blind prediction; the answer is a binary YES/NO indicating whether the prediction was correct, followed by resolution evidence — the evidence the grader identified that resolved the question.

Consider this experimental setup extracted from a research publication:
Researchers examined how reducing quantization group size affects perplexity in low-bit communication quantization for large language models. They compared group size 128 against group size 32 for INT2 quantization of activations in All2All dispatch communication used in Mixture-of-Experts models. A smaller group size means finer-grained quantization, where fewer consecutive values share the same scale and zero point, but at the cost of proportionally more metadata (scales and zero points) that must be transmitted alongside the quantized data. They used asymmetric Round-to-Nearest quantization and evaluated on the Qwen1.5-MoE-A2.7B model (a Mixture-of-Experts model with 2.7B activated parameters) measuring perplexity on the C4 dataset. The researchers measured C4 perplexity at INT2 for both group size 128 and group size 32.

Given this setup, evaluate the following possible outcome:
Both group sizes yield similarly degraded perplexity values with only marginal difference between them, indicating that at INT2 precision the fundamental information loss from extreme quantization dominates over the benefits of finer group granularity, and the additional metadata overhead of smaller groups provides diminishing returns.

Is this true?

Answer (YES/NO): NO